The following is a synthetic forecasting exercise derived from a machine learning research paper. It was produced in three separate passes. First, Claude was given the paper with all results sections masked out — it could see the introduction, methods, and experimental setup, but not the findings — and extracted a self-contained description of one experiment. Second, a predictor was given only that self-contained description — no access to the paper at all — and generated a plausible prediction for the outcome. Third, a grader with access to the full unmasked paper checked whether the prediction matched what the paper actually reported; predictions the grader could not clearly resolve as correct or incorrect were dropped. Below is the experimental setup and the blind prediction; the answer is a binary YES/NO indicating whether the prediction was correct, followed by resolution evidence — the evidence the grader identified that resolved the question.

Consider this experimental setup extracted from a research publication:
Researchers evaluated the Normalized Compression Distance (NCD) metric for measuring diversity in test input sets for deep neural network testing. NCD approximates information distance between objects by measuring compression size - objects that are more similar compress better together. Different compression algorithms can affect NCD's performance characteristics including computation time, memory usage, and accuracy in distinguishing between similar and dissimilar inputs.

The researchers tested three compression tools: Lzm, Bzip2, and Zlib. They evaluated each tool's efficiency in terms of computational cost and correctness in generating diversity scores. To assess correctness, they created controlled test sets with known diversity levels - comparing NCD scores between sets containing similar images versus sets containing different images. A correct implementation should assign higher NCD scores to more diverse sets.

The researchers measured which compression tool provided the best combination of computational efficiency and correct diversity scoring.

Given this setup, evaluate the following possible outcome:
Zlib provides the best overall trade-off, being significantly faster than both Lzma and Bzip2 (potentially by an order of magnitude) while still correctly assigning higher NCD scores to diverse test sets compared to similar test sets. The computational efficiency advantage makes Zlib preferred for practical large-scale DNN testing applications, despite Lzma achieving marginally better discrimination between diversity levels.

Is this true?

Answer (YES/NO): NO